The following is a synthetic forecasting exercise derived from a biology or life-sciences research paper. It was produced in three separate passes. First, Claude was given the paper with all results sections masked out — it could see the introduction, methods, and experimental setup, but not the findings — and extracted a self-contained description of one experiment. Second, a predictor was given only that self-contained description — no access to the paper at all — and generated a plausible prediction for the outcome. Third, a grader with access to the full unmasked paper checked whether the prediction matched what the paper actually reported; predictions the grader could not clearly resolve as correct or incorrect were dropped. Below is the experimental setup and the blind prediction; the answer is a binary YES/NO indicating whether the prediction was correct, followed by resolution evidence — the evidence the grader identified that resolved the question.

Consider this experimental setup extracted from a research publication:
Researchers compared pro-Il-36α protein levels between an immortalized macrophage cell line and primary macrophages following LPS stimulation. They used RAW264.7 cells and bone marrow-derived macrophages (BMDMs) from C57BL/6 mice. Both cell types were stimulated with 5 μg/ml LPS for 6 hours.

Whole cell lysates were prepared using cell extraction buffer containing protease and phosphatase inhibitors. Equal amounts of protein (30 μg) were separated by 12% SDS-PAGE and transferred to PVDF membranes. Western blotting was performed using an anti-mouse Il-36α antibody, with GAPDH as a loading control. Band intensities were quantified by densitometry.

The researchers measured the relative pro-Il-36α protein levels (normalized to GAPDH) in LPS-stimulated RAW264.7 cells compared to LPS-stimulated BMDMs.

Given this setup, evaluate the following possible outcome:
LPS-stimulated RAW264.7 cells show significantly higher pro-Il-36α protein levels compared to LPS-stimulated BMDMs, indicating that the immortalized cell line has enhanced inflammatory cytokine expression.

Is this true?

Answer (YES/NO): NO